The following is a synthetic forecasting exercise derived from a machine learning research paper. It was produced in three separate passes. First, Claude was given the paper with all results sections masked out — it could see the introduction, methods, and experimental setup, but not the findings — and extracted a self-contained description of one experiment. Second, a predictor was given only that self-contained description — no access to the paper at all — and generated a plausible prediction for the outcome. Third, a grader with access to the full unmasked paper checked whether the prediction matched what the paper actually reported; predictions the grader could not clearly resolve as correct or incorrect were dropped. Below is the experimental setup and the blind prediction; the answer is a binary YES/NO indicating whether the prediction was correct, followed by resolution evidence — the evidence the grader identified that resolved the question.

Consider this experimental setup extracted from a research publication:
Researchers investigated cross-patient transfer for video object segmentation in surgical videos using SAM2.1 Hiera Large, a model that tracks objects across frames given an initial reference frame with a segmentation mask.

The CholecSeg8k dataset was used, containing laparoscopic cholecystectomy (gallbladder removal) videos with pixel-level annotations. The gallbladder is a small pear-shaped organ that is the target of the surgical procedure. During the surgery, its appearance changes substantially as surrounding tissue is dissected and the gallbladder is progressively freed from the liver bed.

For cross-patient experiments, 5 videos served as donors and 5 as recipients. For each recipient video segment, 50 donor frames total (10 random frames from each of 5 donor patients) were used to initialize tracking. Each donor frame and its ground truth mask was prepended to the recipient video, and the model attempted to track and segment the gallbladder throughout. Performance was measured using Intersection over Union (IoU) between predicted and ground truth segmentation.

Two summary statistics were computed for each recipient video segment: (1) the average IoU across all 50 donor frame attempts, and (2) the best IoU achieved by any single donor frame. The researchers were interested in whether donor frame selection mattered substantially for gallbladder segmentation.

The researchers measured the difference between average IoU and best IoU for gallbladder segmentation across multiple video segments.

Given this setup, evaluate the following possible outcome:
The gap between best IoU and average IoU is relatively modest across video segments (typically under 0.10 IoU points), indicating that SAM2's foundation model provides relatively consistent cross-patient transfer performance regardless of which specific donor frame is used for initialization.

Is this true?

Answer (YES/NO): NO